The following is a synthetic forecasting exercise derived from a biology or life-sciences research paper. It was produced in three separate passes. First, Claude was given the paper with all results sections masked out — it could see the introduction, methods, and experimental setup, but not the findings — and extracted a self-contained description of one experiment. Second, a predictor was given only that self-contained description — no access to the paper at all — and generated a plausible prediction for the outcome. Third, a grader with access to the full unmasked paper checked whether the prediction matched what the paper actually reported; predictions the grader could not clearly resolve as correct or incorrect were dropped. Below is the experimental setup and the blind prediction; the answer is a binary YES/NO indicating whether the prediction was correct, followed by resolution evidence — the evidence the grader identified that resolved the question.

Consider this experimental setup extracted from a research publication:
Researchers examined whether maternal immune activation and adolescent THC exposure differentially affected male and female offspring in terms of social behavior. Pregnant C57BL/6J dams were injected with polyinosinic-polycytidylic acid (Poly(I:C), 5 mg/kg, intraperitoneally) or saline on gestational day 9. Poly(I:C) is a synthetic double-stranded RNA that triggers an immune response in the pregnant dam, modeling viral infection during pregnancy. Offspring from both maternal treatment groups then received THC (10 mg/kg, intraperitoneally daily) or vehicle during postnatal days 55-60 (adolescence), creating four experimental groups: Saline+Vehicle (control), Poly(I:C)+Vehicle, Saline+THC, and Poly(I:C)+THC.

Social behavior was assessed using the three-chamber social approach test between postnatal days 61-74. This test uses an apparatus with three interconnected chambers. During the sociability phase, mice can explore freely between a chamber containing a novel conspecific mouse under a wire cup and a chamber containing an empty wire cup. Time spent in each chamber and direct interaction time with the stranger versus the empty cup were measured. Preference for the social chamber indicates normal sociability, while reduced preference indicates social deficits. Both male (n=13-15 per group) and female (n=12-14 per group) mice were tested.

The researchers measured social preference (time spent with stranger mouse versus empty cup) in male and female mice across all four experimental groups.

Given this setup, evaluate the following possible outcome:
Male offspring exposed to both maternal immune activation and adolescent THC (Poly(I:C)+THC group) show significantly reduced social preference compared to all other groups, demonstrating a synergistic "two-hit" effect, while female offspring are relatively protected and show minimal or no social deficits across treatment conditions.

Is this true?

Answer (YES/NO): NO